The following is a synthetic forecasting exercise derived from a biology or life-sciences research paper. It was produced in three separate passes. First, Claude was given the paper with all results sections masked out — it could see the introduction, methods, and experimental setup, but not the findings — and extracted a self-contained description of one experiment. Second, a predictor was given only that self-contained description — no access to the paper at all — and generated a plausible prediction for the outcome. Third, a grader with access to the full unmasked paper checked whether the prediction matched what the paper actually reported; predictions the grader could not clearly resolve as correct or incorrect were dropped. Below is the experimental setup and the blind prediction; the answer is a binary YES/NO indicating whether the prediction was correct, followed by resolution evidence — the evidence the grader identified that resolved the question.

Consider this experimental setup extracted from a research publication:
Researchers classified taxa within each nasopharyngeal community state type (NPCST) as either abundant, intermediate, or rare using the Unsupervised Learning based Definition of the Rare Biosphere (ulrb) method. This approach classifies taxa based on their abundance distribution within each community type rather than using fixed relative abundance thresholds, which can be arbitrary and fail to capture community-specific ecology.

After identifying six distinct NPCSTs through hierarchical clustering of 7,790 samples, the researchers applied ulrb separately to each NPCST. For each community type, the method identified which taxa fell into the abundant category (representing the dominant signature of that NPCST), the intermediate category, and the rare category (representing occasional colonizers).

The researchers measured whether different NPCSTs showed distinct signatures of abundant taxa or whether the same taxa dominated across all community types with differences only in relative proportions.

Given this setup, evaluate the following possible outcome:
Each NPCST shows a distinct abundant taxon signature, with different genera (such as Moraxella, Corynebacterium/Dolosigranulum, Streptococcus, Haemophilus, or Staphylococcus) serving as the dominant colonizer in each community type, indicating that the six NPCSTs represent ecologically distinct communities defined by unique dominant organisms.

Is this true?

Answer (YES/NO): YES